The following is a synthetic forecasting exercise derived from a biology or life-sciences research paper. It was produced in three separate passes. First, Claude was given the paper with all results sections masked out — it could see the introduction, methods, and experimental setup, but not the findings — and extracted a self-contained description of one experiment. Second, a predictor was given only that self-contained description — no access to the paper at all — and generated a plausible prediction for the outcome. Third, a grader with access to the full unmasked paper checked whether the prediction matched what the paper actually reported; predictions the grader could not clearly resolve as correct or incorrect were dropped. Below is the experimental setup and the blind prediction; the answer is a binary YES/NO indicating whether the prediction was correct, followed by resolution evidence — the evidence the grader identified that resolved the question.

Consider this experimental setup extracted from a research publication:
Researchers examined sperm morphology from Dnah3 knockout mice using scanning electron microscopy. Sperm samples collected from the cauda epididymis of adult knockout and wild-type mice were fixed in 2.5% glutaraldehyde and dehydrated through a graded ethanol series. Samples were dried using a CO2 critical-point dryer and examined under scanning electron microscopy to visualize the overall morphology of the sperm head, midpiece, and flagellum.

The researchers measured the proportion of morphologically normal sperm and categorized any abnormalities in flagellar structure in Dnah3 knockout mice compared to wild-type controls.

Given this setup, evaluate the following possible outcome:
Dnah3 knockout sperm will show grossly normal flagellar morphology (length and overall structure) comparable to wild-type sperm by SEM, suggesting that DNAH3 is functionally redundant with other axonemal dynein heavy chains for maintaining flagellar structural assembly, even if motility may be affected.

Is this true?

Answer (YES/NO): NO